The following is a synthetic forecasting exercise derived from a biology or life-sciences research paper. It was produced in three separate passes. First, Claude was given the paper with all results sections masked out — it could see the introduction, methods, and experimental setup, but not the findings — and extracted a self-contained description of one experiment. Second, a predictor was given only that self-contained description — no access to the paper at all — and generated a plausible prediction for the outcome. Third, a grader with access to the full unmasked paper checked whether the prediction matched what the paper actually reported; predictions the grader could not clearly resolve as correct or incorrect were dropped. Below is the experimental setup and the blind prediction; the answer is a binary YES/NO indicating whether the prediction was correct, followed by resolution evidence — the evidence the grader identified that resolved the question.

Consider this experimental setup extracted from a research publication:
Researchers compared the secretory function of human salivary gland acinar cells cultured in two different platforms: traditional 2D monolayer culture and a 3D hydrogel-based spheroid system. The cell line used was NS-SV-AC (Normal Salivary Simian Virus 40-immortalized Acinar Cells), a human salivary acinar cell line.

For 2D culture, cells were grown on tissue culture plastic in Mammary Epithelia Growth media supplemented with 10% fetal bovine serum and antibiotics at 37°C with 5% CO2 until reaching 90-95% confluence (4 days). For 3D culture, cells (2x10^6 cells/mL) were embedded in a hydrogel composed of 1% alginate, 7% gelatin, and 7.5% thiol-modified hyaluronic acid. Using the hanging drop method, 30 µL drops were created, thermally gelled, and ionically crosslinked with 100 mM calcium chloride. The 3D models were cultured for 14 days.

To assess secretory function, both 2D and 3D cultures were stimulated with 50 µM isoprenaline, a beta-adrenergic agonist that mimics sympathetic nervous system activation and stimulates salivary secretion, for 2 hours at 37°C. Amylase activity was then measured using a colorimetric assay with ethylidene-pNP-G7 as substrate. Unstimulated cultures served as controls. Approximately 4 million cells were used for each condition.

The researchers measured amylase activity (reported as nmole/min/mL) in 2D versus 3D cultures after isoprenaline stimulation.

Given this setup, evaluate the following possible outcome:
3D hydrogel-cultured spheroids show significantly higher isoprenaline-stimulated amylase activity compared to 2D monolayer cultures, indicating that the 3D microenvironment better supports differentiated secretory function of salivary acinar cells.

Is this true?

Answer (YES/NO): NO